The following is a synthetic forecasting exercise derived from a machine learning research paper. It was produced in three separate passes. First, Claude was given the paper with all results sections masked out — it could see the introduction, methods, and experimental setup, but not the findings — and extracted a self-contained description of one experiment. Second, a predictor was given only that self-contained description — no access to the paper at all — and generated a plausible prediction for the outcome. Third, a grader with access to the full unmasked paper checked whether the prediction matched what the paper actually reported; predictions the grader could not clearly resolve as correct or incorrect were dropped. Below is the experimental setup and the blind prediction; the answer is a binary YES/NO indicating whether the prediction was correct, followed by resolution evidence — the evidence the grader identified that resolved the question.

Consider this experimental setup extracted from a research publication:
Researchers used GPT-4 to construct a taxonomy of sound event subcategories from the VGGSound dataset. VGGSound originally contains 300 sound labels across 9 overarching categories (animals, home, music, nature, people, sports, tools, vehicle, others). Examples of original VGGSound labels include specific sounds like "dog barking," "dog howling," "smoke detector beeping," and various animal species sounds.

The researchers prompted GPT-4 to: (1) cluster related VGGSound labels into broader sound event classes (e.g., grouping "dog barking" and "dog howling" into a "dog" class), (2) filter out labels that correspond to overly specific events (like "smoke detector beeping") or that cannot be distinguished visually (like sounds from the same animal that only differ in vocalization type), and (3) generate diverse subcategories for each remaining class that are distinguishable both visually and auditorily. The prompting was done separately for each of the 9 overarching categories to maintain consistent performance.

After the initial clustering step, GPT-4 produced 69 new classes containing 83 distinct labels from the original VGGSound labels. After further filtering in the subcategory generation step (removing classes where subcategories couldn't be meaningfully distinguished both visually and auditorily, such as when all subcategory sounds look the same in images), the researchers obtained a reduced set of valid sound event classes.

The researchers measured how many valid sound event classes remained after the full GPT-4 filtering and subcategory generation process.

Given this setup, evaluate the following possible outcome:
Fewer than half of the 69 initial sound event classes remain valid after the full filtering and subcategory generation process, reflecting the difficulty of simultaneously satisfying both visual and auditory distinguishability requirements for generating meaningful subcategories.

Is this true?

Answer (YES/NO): NO